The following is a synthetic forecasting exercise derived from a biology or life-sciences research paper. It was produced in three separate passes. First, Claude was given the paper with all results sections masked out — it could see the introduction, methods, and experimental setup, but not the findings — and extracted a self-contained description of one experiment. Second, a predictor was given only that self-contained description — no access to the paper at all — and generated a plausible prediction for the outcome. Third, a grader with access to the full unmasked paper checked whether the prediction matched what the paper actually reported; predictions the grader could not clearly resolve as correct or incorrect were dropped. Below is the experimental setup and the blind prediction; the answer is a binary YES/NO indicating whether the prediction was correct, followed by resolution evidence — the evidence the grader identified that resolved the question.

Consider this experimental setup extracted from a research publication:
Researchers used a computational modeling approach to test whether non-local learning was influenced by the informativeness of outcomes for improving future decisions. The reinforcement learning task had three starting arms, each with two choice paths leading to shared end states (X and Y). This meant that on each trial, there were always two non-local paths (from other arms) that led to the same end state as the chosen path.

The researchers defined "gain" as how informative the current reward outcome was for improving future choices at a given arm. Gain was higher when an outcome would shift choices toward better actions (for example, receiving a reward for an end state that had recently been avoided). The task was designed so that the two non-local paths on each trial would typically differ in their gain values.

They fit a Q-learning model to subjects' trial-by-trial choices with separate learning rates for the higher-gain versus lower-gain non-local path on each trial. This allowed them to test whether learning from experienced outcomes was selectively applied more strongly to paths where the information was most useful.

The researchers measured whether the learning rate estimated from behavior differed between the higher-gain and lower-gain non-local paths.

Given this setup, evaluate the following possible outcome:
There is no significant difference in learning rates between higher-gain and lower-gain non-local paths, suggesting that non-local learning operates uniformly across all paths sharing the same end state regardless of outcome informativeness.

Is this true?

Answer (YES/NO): NO